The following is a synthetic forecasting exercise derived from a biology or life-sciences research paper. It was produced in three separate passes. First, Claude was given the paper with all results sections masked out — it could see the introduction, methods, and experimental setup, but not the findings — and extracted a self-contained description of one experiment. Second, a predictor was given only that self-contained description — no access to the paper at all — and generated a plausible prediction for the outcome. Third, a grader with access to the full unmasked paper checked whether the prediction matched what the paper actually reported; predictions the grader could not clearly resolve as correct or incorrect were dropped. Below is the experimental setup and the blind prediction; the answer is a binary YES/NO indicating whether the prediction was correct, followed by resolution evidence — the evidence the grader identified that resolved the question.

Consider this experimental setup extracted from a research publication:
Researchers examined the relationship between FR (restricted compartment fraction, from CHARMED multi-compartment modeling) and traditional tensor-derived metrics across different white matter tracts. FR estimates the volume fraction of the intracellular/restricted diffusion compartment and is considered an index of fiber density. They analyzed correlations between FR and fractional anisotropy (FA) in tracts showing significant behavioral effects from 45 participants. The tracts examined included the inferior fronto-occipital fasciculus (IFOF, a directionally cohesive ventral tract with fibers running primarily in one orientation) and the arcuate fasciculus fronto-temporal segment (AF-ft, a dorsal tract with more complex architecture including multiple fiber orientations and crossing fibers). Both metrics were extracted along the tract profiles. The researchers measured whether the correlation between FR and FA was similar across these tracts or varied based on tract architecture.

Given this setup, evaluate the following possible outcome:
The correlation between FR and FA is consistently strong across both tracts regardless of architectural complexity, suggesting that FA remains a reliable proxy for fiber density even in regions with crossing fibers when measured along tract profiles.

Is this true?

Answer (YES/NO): NO